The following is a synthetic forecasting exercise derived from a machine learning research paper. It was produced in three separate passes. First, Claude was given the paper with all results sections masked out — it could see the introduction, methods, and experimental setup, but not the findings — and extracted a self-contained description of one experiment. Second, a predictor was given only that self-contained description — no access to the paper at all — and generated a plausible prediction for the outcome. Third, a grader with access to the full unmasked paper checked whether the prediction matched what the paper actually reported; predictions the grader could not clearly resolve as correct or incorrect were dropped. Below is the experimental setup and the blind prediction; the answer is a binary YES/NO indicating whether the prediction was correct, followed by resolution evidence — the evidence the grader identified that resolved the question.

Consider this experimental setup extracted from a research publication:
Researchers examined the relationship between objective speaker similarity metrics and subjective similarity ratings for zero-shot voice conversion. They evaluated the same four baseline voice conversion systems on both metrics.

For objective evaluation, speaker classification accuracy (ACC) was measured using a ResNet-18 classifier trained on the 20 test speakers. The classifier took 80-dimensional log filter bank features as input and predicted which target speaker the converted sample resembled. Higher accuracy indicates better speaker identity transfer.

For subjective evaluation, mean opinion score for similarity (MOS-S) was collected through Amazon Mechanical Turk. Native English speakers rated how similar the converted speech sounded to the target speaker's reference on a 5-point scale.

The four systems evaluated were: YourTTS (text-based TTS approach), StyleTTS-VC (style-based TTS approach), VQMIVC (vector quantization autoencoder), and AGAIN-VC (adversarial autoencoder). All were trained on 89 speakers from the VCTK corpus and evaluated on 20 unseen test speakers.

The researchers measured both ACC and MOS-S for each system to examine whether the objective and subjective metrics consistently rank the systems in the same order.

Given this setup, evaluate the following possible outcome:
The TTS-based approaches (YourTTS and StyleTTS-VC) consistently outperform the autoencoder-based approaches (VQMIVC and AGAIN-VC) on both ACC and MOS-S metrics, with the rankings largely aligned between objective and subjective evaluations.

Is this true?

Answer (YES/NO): NO